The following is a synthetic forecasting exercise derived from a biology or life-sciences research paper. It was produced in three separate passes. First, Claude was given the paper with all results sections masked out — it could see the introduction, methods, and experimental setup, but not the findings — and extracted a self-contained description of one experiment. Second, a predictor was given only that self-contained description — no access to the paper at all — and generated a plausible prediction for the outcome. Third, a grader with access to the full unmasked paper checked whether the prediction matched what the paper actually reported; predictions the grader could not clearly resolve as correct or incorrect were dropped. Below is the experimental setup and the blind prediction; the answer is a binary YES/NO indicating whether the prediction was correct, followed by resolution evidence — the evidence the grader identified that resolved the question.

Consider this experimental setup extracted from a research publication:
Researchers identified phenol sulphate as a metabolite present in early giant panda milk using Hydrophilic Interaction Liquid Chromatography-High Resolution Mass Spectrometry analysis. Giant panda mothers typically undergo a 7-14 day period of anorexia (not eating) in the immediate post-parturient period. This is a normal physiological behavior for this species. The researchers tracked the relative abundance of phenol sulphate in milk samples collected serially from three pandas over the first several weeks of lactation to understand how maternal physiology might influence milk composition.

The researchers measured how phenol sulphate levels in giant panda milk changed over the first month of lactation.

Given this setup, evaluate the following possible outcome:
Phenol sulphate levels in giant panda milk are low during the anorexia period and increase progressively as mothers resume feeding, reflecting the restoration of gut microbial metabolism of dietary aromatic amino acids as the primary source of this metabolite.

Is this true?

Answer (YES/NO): NO